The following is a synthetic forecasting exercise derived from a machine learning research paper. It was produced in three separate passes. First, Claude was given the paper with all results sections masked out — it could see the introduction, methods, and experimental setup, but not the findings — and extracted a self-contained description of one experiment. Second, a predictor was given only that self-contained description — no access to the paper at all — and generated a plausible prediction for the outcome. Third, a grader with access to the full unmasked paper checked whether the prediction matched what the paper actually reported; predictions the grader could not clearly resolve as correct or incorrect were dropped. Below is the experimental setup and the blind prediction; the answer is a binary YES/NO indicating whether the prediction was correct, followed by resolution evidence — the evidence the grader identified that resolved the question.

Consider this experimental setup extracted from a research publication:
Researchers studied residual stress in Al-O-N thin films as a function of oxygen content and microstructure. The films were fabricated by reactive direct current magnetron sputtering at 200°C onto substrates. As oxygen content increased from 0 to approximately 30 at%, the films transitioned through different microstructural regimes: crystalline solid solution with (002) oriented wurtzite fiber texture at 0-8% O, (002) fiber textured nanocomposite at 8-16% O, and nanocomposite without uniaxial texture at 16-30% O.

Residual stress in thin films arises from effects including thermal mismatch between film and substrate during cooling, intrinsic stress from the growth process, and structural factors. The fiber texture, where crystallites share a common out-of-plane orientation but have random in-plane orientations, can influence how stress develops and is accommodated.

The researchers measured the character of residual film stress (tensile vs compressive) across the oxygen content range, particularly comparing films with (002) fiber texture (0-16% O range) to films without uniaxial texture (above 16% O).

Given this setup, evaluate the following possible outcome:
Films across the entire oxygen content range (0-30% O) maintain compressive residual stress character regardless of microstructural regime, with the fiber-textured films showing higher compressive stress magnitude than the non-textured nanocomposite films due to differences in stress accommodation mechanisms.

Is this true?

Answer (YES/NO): NO